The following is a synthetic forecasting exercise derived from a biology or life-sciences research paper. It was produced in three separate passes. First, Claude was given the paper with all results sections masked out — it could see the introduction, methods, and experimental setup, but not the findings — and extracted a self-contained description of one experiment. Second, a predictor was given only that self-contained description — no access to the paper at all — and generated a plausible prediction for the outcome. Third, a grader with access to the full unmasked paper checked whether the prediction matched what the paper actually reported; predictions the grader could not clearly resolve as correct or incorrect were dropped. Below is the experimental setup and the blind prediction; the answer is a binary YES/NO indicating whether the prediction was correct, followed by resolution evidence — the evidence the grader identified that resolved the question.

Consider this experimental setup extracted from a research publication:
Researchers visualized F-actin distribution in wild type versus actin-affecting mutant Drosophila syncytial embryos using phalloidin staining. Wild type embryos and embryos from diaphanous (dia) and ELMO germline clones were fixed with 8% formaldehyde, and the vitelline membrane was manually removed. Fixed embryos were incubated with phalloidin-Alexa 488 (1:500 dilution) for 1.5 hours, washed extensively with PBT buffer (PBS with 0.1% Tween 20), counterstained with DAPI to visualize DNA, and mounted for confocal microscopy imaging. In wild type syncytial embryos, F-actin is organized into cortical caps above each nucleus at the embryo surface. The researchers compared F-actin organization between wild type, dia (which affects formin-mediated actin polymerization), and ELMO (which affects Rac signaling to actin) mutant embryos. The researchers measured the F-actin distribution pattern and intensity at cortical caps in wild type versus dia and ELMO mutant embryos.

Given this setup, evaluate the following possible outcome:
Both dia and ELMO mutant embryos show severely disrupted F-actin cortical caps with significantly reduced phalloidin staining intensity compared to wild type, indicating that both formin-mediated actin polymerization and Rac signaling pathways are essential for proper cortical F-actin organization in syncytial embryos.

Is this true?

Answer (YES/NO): NO